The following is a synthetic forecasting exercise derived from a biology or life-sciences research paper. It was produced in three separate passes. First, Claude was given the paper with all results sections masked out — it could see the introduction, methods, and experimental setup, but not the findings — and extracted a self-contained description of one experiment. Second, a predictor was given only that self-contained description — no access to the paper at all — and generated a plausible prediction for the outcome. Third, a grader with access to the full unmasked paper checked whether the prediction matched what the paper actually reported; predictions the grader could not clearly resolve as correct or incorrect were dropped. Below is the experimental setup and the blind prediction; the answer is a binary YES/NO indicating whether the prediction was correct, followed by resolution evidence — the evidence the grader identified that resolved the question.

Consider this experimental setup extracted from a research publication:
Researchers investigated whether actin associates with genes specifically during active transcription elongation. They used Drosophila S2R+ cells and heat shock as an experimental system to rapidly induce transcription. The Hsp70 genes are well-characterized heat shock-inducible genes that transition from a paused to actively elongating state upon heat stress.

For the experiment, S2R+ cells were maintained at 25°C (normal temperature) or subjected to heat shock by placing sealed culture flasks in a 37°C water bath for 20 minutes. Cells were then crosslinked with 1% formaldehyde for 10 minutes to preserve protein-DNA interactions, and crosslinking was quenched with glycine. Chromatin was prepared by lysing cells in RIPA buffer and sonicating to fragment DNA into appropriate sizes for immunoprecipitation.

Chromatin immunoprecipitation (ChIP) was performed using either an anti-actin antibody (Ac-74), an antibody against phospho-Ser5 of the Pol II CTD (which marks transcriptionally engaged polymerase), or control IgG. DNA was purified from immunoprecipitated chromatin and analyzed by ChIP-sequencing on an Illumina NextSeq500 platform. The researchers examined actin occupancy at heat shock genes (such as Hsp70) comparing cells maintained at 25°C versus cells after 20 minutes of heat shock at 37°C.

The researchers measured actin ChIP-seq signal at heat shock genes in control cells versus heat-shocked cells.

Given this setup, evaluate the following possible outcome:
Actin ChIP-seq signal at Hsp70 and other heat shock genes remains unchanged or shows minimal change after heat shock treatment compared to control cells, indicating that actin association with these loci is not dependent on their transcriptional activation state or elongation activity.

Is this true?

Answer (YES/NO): NO